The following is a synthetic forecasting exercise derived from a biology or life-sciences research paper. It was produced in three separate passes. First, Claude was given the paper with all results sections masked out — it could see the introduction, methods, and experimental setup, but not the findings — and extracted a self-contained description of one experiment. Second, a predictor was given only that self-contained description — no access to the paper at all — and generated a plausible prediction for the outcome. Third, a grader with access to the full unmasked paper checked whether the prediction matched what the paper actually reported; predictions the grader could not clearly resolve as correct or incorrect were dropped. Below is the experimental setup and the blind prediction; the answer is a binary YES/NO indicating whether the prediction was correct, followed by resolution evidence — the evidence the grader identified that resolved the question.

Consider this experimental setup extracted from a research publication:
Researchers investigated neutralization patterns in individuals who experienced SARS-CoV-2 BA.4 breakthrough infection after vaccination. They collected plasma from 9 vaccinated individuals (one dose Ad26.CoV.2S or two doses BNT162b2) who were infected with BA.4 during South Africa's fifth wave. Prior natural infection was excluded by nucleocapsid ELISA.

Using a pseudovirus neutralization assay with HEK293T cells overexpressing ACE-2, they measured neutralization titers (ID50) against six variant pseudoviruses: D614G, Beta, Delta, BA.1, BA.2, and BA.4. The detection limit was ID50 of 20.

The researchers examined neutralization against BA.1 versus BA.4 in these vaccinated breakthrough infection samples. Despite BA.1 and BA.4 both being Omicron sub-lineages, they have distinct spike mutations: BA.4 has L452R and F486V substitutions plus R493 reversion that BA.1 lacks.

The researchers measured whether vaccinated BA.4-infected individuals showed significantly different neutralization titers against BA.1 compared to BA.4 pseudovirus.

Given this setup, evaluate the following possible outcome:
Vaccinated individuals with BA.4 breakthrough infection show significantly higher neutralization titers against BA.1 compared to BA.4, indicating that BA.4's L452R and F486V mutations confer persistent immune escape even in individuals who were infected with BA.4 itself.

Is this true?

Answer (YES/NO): NO